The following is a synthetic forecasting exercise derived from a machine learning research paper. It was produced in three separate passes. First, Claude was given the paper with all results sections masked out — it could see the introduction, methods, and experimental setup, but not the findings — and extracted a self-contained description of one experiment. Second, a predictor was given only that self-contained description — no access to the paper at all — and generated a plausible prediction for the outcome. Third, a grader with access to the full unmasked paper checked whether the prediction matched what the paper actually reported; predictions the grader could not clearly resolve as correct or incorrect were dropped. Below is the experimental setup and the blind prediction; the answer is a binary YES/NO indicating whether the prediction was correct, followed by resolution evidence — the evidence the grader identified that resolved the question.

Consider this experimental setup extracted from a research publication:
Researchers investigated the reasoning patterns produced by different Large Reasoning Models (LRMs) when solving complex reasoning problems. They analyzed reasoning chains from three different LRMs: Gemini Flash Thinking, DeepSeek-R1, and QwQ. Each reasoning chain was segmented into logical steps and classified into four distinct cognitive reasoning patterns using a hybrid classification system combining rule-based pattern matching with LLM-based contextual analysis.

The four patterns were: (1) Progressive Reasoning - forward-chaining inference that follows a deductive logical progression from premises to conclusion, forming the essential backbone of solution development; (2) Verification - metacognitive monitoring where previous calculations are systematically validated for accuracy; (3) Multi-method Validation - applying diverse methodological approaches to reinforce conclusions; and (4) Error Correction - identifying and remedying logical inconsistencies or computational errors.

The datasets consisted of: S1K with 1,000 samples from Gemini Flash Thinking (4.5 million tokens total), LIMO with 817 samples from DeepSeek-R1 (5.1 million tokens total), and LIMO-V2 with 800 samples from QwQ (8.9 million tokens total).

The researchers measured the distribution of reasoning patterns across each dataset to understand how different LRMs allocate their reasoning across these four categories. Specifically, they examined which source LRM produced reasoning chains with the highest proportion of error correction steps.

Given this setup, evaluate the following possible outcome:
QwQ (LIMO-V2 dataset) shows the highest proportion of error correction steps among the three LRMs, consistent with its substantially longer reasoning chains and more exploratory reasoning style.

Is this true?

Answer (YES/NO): NO